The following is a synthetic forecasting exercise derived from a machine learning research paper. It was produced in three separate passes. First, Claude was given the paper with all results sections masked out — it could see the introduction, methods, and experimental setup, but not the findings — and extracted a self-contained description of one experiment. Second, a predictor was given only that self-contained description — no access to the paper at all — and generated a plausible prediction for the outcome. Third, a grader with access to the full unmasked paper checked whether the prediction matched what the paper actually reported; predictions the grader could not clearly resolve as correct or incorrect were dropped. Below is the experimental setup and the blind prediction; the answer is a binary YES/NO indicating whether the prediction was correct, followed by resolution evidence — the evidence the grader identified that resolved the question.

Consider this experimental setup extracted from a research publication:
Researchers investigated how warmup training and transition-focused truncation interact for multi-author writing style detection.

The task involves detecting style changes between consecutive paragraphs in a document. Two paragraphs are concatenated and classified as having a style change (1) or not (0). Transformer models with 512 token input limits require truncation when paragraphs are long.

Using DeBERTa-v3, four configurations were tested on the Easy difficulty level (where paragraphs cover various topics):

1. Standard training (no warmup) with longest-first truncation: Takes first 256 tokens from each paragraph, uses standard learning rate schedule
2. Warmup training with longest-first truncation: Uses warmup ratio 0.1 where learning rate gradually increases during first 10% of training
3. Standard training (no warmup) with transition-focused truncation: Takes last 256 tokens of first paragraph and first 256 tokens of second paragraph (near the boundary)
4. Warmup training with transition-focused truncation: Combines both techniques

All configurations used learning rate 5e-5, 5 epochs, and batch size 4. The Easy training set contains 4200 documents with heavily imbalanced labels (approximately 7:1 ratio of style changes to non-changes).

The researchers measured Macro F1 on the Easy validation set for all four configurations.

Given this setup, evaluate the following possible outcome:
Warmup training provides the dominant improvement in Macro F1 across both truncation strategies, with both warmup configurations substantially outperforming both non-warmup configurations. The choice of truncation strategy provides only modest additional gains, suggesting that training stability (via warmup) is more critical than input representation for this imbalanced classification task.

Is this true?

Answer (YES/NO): NO